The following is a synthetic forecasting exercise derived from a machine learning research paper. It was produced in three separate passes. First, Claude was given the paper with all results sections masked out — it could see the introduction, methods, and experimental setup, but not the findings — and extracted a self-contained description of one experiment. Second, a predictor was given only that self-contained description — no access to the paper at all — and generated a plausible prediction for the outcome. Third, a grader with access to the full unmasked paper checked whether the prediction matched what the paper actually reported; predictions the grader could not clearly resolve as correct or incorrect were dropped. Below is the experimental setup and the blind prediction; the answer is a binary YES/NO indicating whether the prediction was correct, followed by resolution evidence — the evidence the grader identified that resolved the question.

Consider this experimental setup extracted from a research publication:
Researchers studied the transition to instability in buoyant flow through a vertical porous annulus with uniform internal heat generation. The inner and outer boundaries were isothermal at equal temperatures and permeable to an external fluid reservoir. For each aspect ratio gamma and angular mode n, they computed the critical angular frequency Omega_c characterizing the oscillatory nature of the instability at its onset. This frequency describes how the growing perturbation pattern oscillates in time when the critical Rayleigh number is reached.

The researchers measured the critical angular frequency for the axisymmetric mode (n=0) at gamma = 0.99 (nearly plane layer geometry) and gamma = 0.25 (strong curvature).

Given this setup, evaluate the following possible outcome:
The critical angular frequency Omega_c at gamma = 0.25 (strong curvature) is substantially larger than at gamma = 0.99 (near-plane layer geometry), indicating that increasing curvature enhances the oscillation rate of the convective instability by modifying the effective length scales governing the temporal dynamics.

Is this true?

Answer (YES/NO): NO